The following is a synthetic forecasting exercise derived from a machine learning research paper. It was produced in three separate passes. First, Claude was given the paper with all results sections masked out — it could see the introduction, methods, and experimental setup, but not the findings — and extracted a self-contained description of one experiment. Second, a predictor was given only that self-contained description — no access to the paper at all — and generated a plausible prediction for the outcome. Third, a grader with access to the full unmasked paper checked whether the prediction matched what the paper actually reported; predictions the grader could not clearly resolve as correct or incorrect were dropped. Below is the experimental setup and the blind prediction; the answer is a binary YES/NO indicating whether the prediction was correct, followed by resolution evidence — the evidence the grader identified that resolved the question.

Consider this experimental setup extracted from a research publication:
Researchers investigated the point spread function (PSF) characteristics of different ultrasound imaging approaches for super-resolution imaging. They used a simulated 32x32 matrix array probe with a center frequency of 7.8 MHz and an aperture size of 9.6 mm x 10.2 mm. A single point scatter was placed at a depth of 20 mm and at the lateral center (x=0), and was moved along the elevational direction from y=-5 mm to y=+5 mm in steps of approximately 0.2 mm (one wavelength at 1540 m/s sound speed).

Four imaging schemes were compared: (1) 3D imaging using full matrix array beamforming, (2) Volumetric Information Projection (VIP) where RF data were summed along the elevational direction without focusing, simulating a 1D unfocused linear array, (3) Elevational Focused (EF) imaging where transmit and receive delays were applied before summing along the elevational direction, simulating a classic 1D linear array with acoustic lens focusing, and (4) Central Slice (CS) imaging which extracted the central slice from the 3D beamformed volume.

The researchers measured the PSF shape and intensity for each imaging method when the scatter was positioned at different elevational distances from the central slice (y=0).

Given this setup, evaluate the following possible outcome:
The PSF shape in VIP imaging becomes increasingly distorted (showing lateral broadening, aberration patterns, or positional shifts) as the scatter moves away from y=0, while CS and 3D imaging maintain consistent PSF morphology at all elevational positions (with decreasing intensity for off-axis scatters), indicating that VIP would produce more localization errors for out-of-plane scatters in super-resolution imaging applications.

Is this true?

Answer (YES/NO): NO